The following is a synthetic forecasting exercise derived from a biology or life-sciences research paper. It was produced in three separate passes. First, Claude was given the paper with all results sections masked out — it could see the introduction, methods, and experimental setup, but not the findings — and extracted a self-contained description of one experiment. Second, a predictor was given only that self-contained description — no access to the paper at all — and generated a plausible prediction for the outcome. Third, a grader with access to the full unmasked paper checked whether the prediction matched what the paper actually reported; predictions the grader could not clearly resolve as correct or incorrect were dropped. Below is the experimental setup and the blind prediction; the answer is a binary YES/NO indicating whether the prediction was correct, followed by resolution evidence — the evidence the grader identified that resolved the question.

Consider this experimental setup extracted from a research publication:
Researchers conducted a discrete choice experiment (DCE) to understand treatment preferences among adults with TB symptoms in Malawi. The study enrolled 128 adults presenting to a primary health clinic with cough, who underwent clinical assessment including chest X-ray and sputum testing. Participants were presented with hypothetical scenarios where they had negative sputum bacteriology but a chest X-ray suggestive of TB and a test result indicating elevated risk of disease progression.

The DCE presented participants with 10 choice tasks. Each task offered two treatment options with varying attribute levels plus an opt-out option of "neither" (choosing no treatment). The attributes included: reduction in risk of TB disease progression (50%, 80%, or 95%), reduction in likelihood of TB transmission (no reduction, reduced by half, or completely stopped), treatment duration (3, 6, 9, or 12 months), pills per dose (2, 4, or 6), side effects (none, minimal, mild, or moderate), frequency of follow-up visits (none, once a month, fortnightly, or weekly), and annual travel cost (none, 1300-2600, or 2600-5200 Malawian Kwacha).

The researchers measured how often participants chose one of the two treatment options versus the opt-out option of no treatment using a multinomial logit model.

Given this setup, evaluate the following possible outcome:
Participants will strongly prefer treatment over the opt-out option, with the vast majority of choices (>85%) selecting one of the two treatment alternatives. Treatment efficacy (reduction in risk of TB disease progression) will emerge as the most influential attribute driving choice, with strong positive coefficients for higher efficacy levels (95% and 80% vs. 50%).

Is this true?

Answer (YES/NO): NO